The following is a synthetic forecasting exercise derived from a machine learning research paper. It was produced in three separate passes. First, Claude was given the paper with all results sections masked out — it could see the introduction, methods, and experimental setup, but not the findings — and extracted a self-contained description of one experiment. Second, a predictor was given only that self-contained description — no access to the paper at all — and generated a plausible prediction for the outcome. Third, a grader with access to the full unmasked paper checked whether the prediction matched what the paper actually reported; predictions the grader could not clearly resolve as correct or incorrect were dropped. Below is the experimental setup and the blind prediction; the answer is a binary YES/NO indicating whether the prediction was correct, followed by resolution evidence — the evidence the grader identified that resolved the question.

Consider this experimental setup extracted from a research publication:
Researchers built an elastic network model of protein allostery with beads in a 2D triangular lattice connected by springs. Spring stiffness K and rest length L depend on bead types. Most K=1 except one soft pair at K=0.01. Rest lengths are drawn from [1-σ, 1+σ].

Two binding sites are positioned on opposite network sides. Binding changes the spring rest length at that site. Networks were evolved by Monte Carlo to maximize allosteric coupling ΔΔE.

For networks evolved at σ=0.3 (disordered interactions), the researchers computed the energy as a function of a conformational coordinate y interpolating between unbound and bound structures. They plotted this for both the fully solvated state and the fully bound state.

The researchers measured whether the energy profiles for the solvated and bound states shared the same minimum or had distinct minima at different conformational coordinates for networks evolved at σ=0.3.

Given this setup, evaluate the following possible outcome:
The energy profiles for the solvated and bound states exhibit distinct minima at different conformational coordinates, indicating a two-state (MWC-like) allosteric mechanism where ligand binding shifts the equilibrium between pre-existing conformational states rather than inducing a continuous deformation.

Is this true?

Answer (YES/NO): YES